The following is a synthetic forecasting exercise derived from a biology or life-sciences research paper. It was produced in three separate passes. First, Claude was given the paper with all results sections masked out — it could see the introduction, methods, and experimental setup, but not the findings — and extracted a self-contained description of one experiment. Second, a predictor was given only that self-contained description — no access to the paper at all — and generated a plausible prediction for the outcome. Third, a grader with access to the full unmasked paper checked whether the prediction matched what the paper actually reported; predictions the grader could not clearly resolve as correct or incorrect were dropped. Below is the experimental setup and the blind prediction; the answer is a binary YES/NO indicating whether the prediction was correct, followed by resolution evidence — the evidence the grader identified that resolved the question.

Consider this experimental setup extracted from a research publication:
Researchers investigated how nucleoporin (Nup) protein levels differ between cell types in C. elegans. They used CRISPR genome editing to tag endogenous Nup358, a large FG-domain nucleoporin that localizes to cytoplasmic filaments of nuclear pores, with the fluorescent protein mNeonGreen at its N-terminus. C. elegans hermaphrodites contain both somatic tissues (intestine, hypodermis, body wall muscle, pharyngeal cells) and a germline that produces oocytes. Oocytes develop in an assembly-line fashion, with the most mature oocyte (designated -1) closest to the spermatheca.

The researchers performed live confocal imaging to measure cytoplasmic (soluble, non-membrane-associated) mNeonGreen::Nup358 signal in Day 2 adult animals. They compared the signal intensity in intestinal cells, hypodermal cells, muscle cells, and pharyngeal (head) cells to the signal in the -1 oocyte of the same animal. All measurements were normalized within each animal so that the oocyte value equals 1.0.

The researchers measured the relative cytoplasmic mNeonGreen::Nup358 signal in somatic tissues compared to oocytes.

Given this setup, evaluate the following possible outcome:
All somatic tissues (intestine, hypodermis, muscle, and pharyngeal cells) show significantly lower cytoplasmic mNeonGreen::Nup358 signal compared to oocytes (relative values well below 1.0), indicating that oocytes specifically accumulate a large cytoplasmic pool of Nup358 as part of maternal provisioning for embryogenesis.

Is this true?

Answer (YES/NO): YES